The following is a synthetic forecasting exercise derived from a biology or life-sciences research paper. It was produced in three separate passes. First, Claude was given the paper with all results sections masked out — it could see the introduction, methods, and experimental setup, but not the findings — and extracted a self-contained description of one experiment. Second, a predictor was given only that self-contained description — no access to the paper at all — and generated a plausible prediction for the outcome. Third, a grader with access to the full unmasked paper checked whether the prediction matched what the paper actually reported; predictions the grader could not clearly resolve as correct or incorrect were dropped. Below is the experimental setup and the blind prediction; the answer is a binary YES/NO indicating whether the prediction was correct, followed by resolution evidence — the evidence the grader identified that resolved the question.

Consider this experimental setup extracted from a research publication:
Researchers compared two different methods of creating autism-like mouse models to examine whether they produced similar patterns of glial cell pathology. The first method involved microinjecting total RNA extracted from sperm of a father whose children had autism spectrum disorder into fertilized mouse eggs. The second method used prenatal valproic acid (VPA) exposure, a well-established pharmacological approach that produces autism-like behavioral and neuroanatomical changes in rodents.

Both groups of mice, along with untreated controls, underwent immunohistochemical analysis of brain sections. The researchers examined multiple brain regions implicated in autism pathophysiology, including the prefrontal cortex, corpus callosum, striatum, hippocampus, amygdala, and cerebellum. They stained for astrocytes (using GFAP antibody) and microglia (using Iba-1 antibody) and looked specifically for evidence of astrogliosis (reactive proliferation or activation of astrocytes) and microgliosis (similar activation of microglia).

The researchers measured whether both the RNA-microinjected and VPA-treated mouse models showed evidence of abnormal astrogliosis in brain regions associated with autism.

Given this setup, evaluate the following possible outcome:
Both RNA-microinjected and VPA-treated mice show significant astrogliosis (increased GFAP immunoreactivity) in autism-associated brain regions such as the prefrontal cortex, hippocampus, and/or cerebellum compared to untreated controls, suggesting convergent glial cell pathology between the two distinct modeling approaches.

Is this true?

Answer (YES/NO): NO